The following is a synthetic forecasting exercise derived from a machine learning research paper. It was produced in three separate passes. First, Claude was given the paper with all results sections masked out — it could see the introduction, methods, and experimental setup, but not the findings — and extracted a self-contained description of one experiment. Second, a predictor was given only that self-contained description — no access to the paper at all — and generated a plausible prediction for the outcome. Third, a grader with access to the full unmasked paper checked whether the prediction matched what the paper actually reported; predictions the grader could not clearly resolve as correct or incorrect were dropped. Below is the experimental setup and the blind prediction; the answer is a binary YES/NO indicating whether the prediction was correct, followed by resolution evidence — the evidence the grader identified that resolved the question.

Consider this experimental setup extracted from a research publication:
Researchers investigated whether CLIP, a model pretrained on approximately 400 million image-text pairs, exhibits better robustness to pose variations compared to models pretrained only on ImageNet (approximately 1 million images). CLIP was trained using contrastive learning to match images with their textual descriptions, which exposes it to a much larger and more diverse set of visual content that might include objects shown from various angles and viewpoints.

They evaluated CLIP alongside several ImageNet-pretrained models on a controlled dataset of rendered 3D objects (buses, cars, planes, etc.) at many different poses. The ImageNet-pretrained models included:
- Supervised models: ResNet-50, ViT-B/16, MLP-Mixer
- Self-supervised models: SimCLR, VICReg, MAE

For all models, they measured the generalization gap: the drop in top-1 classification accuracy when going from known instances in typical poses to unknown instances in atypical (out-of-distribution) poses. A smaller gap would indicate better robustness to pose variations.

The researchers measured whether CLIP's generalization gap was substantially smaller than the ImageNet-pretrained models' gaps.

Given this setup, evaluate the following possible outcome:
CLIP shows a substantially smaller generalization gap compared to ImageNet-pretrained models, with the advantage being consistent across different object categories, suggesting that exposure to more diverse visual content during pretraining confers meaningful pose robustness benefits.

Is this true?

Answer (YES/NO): NO